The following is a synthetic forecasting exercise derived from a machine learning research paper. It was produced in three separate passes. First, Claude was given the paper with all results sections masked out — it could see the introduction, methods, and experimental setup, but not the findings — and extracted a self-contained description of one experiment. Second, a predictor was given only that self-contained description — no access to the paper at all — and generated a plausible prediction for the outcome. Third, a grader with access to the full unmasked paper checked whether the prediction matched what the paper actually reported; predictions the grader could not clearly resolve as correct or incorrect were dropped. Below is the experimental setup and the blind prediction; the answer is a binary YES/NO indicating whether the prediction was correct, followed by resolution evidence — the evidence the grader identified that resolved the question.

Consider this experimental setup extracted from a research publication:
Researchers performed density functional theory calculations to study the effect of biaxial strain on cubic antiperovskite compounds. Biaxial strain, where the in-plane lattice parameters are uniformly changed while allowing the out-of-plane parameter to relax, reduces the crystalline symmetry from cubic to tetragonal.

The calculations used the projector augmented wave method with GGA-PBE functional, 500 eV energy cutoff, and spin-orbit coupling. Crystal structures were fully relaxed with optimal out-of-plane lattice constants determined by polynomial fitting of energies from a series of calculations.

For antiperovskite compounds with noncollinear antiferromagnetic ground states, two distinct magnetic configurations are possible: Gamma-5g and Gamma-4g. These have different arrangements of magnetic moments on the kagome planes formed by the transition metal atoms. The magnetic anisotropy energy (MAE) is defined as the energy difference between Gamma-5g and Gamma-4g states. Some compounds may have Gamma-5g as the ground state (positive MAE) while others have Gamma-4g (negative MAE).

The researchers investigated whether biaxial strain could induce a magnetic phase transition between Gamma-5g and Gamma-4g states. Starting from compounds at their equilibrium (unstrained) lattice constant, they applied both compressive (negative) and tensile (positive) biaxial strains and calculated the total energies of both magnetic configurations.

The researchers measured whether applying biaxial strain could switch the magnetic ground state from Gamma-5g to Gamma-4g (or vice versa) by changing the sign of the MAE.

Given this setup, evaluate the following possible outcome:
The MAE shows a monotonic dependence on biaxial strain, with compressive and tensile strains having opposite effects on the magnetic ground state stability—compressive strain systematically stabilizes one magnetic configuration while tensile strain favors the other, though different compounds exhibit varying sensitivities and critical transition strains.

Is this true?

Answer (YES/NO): NO